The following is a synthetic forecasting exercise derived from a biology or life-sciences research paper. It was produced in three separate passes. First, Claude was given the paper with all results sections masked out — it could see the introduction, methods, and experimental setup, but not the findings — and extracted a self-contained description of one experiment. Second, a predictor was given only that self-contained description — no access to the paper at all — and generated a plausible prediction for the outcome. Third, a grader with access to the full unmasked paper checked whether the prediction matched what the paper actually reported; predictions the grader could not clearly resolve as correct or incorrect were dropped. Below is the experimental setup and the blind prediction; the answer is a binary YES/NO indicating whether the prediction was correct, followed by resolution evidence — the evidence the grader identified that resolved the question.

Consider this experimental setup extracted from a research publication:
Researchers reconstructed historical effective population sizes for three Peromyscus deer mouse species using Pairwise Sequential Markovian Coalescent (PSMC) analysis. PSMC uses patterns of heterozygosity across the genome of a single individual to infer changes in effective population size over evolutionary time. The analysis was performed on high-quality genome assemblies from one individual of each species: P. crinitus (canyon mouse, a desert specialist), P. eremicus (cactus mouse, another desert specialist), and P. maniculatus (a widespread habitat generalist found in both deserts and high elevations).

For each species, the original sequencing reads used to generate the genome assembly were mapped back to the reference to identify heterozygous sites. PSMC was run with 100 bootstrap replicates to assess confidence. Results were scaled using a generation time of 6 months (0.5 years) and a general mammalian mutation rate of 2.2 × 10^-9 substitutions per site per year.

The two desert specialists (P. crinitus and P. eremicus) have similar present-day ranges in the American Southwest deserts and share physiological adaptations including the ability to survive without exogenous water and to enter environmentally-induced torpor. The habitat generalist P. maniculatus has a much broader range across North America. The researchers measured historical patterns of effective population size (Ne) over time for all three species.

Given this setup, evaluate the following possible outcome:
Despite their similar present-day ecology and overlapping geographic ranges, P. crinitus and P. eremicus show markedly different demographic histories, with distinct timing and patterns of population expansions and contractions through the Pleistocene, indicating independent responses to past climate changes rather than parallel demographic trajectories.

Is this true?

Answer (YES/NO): YES